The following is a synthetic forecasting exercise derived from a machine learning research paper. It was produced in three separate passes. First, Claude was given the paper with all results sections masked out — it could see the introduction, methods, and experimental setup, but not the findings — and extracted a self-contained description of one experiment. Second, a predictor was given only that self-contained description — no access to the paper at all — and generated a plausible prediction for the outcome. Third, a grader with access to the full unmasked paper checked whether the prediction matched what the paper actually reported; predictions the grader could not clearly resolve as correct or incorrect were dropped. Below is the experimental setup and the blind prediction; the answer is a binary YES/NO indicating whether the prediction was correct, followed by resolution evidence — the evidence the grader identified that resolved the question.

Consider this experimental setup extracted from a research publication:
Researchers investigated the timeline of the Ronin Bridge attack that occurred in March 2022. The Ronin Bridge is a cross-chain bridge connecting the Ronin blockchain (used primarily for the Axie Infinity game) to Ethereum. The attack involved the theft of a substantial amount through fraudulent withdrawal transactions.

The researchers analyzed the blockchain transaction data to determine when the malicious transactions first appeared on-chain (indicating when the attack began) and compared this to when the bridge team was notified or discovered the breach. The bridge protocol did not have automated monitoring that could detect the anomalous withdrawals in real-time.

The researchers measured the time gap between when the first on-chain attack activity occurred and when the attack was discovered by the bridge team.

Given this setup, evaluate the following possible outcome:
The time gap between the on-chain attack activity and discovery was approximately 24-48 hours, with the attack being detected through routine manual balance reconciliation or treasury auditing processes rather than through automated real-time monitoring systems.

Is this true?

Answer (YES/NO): NO